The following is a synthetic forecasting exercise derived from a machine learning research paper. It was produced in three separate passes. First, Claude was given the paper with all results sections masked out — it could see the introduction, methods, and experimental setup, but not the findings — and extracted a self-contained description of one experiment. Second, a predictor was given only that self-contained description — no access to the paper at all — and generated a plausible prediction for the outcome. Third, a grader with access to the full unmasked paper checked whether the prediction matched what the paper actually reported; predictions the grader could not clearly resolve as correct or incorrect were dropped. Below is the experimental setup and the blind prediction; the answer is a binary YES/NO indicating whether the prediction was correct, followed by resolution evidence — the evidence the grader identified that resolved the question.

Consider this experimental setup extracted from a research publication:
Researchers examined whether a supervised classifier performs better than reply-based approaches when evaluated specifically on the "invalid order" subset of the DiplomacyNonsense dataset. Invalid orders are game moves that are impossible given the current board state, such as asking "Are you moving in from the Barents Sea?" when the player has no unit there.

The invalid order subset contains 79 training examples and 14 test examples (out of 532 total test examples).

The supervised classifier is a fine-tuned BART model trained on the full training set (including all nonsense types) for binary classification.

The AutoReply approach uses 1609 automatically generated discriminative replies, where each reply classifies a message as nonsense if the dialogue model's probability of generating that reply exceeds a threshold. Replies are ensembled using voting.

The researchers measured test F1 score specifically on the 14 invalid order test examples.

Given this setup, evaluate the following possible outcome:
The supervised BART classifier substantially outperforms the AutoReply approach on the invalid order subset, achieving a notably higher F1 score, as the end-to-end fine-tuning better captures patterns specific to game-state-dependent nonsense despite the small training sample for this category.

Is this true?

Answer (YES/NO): NO